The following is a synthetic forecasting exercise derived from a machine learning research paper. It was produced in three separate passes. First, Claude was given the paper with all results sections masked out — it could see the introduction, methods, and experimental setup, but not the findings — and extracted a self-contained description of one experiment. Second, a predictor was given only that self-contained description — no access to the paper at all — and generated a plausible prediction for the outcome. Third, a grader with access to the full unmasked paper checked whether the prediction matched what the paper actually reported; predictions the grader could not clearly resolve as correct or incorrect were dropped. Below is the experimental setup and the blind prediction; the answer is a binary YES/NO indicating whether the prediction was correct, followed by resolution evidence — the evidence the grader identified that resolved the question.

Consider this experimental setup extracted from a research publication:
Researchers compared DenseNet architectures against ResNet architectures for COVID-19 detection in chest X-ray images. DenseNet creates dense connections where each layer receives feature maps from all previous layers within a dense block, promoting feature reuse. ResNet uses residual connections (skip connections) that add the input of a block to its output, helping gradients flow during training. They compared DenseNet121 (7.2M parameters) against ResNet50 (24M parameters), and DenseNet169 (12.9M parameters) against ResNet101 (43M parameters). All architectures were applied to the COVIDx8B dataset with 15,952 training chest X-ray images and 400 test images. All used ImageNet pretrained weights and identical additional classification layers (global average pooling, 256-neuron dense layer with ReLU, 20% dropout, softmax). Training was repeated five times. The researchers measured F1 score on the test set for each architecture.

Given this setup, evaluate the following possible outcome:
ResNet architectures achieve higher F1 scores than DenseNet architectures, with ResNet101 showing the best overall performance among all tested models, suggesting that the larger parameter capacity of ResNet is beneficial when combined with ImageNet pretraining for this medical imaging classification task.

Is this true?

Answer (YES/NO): NO